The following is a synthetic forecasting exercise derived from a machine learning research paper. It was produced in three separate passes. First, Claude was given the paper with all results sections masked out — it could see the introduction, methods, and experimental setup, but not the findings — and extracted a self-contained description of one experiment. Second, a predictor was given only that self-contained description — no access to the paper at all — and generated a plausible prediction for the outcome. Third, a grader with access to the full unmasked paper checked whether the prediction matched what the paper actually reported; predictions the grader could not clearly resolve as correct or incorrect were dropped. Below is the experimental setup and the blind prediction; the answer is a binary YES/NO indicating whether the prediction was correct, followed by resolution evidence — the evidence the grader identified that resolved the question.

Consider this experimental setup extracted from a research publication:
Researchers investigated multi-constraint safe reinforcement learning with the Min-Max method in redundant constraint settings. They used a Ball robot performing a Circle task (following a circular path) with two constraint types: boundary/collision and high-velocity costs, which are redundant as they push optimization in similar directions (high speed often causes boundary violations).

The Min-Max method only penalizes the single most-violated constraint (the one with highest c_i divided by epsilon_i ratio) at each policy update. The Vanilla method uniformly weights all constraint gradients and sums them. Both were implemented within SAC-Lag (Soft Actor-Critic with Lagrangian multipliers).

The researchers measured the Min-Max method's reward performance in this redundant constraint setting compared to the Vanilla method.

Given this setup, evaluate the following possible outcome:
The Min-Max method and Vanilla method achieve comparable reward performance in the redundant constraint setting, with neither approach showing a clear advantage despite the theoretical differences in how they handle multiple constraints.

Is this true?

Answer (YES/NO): NO